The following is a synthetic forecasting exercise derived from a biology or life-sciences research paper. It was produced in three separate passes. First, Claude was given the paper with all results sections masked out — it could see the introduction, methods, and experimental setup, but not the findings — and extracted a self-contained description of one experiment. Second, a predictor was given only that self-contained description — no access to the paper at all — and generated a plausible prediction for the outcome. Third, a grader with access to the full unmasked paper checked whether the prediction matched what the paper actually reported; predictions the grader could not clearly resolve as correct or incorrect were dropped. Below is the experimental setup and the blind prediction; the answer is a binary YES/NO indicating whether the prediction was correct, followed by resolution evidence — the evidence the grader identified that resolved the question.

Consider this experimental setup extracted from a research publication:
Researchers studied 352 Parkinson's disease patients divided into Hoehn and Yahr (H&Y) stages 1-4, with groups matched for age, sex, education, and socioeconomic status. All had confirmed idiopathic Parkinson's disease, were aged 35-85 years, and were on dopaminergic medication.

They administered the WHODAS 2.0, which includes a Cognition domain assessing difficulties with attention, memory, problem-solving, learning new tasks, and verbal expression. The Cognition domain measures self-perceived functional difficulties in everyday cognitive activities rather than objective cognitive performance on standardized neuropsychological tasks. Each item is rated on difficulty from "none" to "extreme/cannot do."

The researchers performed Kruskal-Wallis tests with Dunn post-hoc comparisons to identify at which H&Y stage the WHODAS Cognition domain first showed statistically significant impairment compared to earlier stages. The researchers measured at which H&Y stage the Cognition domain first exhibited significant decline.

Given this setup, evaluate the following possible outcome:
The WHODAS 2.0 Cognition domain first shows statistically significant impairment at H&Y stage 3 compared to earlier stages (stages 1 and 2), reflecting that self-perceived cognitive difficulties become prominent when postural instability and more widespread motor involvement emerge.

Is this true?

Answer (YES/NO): YES